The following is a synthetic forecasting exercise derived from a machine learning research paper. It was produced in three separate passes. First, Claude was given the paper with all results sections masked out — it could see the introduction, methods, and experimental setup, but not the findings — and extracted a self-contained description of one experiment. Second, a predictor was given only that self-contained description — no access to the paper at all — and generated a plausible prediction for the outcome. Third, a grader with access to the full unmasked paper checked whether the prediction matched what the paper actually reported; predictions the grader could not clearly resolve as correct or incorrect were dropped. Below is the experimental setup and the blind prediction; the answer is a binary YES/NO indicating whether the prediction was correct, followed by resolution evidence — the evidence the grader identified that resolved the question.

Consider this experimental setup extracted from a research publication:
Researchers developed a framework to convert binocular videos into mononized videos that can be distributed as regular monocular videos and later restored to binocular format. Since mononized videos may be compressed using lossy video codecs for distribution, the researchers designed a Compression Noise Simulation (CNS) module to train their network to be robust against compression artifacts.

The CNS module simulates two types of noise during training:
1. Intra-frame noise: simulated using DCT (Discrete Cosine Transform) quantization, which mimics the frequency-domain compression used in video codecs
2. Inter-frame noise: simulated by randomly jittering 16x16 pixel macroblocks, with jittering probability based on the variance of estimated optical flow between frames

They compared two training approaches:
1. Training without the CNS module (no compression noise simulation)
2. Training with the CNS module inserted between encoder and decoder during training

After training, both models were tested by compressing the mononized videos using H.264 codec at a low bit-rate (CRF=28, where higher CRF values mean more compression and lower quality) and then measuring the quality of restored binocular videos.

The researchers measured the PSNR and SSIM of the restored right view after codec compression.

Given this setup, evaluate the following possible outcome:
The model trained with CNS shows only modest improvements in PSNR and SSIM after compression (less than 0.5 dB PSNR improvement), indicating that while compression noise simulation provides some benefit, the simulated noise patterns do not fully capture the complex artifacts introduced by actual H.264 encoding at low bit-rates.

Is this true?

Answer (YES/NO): NO